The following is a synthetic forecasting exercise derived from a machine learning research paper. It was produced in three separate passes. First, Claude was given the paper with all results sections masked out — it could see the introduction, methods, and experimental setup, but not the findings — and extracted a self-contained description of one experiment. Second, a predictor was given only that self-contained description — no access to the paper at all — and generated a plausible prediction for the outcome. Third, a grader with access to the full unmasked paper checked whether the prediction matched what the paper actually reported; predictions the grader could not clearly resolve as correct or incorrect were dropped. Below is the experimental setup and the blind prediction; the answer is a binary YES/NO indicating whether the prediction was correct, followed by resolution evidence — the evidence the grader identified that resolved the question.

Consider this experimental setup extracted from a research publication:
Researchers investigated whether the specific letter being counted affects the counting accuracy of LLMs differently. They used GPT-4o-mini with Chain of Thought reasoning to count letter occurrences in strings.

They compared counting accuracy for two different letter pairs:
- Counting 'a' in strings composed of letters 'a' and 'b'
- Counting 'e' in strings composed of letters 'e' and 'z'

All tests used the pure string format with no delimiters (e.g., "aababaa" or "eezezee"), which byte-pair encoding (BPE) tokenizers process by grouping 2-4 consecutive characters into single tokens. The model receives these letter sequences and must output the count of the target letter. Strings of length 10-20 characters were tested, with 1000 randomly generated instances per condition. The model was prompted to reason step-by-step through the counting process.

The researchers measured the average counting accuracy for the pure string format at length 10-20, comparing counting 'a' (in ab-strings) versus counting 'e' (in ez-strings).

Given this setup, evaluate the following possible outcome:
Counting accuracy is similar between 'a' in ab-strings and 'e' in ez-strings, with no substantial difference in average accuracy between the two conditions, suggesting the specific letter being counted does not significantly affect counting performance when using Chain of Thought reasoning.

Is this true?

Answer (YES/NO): NO